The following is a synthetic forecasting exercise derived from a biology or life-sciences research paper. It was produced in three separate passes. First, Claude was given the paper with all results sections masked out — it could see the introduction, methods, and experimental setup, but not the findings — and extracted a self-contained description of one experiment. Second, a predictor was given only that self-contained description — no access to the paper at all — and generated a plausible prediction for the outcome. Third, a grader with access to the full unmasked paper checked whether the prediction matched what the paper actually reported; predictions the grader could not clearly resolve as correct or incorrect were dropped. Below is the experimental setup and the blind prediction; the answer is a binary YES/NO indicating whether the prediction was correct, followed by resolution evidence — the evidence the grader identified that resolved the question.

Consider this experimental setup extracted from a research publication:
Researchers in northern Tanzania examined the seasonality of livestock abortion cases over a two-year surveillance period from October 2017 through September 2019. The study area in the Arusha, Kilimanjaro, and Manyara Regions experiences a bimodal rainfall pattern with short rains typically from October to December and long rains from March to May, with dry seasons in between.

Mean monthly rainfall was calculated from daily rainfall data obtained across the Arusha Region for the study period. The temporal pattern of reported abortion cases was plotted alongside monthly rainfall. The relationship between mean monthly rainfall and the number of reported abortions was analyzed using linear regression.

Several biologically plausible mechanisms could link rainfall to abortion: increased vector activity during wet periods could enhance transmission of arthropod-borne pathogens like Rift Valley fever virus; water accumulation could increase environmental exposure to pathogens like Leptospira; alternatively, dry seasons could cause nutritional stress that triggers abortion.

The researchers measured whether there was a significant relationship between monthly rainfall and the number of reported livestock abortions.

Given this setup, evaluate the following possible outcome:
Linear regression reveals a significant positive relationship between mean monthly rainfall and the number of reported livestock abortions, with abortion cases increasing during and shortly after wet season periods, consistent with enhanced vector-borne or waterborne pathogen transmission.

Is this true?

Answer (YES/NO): NO